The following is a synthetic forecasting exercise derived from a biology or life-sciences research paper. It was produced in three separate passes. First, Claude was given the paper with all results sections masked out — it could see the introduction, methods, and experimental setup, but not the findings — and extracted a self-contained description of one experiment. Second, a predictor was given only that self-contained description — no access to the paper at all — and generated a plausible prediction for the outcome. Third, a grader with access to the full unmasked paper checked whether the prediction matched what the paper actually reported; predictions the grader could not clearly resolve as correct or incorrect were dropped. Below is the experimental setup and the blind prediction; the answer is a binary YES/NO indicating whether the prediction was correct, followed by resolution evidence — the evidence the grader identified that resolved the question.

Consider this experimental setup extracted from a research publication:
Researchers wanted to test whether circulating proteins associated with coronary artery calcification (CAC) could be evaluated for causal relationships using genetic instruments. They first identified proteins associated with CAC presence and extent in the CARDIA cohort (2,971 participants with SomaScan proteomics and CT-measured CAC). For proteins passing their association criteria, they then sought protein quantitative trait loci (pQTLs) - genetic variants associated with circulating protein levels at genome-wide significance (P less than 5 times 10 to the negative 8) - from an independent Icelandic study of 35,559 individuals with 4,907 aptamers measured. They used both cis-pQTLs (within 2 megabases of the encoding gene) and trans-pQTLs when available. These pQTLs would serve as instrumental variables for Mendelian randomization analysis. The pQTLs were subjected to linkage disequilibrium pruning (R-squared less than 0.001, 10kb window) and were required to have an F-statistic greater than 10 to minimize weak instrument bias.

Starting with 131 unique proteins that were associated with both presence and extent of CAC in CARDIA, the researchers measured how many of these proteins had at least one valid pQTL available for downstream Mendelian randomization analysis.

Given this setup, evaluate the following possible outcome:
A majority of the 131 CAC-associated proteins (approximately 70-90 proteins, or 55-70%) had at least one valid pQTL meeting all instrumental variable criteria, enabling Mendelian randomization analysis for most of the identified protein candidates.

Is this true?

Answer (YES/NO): NO